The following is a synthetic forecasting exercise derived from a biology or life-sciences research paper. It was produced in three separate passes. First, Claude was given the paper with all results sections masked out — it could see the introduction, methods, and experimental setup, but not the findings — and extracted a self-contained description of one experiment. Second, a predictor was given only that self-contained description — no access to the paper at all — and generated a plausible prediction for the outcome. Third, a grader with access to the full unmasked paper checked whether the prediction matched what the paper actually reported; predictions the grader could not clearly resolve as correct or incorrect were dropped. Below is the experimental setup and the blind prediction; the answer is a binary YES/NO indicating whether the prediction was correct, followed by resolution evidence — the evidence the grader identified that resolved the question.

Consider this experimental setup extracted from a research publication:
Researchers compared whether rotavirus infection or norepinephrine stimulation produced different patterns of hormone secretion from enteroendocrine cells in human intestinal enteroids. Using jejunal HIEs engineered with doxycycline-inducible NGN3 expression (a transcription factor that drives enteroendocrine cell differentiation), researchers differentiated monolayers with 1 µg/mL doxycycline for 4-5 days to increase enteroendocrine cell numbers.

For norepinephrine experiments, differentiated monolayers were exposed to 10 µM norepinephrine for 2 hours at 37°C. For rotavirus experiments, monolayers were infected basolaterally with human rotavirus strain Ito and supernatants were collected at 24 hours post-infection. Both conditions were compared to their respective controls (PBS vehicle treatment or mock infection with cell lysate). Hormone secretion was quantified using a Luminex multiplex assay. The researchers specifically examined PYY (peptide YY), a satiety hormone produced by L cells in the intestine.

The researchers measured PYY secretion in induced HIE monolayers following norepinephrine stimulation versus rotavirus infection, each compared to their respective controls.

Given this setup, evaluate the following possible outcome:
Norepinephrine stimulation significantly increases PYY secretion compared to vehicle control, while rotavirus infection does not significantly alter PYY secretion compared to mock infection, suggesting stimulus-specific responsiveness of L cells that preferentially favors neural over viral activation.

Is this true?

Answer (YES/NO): NO